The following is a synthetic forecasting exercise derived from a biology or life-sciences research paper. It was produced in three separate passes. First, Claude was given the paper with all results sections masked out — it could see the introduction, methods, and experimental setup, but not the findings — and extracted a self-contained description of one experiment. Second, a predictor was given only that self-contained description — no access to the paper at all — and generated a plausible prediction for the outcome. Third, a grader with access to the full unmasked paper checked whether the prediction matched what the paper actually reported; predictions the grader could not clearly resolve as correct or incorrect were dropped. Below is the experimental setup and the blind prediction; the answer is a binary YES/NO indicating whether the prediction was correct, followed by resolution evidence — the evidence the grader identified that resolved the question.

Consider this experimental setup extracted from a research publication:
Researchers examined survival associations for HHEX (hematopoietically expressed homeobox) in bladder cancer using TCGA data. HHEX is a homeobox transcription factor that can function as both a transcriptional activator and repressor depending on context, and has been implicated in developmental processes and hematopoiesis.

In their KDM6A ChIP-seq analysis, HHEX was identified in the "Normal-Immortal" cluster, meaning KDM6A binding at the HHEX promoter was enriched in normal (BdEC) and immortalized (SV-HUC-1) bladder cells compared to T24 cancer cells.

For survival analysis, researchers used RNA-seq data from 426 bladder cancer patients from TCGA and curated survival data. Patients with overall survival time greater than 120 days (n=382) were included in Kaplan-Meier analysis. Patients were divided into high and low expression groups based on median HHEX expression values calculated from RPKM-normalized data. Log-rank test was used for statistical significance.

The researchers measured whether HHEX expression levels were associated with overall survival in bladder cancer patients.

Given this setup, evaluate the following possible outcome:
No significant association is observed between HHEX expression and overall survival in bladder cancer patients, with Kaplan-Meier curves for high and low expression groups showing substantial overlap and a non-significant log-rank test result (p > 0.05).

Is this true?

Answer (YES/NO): YES